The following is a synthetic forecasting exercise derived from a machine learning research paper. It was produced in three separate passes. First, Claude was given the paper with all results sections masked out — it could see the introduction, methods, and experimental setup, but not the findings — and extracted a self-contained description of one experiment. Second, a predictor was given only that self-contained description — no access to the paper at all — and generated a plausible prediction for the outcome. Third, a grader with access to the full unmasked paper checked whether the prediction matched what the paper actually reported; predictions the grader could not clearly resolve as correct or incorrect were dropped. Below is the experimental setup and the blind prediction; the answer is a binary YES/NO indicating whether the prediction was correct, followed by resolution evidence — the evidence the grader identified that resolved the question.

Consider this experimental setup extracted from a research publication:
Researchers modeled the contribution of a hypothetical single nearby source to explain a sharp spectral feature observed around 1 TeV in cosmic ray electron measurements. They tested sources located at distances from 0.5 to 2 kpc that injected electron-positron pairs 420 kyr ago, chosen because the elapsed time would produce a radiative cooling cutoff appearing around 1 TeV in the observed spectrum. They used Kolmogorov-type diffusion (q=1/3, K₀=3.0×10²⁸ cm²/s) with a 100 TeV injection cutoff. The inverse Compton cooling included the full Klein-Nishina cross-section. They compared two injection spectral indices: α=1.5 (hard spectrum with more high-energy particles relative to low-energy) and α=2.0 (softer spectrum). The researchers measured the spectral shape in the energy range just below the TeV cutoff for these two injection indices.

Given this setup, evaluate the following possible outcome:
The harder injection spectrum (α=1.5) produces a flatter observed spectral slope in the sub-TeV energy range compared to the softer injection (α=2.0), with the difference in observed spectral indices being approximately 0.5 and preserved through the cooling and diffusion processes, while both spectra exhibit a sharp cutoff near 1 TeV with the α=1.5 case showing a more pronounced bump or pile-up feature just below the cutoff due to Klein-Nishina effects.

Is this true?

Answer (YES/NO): NO